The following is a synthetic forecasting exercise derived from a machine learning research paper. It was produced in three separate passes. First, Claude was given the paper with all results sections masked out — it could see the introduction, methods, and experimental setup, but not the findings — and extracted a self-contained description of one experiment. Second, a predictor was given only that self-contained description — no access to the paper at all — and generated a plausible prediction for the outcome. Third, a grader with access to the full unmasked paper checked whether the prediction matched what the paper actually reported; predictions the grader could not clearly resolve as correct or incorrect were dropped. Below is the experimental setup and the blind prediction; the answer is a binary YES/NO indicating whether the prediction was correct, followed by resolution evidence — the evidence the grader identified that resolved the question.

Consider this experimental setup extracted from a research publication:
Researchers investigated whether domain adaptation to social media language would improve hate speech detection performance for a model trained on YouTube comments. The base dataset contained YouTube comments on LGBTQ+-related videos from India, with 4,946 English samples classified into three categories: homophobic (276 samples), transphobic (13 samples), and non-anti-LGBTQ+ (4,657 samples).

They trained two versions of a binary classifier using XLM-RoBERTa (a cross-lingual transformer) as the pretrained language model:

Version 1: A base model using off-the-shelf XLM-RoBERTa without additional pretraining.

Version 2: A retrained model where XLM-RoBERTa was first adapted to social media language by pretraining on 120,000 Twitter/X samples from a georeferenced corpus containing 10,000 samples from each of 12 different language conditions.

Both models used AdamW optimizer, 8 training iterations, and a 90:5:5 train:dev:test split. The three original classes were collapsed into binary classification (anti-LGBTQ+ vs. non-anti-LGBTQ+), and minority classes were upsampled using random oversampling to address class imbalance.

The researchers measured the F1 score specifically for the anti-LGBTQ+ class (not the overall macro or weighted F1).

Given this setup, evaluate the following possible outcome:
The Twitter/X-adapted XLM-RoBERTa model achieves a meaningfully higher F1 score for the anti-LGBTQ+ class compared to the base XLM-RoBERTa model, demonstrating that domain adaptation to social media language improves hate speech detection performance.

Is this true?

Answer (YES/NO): YES